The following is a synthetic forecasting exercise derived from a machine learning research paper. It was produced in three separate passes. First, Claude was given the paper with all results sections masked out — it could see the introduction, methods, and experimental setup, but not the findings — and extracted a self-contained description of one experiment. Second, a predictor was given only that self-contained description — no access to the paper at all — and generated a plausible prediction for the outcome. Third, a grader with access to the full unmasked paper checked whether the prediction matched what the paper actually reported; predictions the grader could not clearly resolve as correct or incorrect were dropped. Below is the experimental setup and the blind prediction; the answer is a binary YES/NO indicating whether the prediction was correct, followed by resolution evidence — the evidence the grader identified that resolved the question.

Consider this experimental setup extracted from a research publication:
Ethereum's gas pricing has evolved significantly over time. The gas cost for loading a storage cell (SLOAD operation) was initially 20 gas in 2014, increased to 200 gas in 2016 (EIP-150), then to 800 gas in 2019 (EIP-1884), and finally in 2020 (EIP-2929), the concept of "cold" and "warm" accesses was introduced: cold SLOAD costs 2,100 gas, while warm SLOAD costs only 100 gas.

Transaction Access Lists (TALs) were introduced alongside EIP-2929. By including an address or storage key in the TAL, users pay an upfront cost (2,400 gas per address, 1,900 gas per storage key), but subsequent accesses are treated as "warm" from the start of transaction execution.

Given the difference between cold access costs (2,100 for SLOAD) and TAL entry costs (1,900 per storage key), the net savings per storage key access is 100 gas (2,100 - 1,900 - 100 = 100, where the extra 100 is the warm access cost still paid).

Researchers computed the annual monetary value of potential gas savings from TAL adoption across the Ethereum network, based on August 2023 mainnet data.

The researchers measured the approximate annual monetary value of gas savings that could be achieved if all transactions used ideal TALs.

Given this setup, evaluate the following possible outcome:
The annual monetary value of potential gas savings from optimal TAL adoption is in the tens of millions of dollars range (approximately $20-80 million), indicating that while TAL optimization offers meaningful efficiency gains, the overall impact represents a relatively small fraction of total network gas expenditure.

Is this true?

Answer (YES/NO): NO